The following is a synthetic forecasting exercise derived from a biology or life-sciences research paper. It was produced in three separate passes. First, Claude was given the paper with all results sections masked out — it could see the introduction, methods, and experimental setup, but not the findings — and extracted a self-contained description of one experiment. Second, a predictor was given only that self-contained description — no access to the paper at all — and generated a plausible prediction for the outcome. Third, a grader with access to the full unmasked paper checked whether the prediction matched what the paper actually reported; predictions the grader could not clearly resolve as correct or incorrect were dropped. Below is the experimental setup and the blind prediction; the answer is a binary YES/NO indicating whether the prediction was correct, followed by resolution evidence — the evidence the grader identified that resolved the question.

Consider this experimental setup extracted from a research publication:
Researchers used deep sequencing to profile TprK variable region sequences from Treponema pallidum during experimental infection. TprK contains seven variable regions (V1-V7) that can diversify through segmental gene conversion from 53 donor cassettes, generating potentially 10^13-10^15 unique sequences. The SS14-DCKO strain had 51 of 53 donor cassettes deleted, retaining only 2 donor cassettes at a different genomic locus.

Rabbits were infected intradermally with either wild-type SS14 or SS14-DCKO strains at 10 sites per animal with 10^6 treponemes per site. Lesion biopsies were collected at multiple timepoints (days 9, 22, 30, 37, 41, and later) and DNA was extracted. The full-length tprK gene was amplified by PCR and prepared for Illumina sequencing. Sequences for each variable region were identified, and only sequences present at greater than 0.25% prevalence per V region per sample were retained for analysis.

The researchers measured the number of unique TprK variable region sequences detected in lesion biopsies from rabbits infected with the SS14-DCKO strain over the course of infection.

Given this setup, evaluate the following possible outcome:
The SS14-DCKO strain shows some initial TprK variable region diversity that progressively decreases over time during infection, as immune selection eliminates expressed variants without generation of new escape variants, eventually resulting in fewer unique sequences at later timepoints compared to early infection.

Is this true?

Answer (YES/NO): NO